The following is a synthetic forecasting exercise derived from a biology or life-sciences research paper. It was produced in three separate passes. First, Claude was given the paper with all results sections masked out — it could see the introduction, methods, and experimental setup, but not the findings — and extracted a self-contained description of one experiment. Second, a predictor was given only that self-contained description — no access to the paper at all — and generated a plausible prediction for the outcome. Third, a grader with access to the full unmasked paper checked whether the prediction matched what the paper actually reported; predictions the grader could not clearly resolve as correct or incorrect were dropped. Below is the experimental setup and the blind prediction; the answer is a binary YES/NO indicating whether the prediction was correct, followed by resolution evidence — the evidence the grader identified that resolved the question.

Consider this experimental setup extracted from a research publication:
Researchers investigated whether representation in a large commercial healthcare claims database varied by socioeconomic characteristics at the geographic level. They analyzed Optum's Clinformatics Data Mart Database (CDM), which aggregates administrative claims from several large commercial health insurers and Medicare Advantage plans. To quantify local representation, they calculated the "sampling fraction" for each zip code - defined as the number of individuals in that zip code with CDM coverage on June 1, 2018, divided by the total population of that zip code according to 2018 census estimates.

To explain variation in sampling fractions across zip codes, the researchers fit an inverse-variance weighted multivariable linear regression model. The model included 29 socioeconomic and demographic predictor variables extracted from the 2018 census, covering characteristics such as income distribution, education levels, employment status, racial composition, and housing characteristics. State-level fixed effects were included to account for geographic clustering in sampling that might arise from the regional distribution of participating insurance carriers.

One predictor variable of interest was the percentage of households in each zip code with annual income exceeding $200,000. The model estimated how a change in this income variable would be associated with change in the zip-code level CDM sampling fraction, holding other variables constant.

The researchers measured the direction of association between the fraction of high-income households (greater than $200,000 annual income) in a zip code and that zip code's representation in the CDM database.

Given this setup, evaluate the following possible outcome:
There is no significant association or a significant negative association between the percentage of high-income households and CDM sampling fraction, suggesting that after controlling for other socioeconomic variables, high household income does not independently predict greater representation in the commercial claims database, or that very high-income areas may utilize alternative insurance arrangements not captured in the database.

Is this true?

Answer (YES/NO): NO